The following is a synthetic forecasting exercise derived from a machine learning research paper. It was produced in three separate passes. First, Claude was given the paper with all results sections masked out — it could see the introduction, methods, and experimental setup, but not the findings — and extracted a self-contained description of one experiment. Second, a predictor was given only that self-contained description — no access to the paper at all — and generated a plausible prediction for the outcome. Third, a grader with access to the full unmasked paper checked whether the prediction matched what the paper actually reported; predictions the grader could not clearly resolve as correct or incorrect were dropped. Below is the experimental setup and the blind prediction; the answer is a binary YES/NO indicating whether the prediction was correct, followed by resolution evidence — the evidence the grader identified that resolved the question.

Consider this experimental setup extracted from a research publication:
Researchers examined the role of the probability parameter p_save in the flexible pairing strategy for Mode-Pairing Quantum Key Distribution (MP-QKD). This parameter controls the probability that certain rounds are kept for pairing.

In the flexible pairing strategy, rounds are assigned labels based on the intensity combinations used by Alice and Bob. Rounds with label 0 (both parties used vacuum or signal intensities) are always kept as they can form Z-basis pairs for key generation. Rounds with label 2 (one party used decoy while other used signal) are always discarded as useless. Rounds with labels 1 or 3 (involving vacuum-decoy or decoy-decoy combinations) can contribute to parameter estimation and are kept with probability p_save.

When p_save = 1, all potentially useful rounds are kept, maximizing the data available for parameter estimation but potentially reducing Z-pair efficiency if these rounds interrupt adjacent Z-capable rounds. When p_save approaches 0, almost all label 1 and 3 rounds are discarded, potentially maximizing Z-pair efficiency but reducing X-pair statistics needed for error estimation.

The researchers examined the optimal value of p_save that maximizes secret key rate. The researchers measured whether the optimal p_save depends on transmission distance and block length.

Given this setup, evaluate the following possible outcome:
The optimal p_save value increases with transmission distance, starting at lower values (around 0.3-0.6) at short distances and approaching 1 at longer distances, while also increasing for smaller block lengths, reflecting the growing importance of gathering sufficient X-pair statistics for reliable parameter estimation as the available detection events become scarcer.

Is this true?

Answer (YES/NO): YES